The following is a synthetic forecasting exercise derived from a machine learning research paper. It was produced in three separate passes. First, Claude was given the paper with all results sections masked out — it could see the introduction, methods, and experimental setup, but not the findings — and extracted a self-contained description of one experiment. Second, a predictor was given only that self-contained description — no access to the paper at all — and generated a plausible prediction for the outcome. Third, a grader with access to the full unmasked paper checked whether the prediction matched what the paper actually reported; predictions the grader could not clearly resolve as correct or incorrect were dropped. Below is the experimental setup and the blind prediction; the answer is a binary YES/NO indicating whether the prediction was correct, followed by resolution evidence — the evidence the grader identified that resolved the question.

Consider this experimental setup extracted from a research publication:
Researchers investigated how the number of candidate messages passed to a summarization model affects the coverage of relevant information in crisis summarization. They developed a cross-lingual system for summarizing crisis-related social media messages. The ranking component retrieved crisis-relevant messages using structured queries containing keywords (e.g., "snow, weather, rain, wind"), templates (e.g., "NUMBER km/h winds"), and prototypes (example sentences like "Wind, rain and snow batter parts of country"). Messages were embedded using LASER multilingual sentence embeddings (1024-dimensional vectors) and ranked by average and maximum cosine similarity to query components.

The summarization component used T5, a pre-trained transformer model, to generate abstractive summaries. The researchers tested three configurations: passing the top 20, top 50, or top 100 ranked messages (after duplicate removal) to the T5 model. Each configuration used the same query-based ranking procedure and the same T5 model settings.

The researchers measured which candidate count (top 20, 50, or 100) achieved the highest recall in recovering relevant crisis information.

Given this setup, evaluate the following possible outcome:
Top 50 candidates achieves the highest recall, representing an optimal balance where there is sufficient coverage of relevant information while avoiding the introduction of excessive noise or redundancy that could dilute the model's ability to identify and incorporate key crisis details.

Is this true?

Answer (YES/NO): NO